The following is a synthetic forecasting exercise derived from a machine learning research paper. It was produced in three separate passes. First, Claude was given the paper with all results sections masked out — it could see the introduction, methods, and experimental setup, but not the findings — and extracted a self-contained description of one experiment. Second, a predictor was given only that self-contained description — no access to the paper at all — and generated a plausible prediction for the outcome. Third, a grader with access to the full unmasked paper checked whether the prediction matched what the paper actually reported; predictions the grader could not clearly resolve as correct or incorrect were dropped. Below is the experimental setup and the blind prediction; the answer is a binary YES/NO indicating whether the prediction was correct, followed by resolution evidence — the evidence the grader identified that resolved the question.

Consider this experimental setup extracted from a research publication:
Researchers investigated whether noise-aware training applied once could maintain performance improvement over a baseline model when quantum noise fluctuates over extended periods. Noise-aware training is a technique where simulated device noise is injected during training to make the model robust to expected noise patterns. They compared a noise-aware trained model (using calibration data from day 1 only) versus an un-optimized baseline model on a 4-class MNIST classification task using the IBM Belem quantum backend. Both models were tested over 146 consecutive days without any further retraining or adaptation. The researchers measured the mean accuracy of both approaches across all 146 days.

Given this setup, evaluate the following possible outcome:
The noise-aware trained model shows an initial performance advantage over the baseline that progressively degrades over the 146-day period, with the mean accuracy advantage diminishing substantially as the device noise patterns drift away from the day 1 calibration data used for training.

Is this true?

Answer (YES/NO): NO